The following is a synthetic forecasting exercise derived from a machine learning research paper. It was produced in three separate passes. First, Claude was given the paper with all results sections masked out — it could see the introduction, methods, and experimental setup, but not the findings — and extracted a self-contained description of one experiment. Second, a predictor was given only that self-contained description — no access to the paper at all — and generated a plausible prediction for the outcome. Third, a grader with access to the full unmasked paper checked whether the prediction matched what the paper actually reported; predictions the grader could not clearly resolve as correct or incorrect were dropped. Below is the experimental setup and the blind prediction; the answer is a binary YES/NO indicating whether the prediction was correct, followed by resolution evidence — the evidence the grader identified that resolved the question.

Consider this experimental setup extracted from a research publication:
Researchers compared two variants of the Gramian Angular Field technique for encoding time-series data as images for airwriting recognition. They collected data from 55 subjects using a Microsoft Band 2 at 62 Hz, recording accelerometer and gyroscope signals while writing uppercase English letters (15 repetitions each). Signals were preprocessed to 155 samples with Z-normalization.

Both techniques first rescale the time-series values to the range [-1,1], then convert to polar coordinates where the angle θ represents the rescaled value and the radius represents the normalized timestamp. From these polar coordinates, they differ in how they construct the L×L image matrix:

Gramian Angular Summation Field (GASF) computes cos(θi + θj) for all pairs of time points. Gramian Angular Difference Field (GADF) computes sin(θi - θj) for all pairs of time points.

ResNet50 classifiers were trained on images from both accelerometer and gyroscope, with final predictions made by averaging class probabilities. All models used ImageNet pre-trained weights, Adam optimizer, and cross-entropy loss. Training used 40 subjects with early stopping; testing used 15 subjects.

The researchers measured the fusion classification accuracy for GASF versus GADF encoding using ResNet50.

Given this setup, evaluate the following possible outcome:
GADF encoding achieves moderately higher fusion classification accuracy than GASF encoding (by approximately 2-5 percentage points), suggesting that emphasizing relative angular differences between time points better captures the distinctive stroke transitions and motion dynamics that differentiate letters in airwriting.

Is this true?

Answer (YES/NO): NO